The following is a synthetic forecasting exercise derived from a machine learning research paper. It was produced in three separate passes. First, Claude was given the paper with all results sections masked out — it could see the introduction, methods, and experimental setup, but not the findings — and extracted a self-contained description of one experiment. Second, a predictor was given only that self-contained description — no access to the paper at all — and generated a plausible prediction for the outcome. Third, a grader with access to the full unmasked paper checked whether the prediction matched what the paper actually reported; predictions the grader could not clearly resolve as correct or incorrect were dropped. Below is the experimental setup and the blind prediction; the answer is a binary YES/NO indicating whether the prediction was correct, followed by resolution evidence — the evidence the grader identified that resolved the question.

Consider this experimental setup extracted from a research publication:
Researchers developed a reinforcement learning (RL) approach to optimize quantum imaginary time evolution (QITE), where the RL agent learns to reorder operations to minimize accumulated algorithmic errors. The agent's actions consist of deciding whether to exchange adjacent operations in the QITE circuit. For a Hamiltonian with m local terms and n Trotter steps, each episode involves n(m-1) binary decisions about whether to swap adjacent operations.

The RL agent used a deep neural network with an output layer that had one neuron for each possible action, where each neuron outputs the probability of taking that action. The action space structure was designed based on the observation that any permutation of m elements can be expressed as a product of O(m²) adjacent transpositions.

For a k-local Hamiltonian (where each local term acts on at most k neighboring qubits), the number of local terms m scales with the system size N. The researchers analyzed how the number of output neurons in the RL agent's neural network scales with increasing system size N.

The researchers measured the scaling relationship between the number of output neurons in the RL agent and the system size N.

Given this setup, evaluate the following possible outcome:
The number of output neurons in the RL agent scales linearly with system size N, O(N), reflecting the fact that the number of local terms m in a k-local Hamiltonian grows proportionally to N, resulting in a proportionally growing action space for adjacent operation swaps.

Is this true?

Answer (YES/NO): YES